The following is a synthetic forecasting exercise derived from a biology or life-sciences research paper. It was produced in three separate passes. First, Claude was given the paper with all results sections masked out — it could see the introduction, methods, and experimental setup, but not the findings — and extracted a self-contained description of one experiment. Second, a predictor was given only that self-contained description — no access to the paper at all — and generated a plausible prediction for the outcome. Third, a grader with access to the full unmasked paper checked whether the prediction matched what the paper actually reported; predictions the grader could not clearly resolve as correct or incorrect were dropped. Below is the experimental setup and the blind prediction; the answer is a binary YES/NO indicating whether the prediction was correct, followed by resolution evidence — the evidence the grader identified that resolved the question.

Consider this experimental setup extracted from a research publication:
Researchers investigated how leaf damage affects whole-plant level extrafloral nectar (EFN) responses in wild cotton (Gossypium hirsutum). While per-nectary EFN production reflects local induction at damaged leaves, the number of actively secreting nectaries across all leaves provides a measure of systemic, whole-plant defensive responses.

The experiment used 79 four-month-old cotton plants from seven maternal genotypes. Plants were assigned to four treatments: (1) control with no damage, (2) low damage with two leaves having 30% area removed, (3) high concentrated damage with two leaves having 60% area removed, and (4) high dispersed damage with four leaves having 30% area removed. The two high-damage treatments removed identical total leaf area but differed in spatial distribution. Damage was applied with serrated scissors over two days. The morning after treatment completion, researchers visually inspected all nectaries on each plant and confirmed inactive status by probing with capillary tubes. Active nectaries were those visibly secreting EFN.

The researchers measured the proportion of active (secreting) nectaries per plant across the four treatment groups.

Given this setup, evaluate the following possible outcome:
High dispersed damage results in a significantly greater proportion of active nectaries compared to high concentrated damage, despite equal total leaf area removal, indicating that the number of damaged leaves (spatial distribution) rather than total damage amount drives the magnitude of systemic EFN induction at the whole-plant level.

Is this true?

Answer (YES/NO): YES